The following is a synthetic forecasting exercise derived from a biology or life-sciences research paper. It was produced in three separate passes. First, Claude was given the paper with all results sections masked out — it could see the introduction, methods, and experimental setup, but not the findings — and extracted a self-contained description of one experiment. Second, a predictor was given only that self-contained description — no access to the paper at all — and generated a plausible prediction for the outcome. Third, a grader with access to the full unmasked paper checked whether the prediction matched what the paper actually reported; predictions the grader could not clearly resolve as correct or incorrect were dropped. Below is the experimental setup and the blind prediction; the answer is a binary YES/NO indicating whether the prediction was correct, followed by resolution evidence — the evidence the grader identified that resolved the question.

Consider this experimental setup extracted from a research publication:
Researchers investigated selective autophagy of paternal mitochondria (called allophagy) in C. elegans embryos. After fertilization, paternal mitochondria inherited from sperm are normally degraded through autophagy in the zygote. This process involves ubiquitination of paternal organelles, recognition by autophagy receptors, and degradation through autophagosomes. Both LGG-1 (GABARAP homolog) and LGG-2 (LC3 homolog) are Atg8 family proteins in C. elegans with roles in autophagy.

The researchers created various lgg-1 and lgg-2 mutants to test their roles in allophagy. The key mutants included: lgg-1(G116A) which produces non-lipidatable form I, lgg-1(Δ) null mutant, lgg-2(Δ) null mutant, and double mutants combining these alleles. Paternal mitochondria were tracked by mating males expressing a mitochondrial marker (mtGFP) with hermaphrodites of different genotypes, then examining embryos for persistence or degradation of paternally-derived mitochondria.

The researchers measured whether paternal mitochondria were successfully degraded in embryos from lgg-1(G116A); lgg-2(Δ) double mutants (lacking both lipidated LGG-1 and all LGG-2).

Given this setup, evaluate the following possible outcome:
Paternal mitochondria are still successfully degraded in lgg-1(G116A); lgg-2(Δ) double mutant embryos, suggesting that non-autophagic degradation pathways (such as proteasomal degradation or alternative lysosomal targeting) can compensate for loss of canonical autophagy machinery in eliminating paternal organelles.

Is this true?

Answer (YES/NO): NO